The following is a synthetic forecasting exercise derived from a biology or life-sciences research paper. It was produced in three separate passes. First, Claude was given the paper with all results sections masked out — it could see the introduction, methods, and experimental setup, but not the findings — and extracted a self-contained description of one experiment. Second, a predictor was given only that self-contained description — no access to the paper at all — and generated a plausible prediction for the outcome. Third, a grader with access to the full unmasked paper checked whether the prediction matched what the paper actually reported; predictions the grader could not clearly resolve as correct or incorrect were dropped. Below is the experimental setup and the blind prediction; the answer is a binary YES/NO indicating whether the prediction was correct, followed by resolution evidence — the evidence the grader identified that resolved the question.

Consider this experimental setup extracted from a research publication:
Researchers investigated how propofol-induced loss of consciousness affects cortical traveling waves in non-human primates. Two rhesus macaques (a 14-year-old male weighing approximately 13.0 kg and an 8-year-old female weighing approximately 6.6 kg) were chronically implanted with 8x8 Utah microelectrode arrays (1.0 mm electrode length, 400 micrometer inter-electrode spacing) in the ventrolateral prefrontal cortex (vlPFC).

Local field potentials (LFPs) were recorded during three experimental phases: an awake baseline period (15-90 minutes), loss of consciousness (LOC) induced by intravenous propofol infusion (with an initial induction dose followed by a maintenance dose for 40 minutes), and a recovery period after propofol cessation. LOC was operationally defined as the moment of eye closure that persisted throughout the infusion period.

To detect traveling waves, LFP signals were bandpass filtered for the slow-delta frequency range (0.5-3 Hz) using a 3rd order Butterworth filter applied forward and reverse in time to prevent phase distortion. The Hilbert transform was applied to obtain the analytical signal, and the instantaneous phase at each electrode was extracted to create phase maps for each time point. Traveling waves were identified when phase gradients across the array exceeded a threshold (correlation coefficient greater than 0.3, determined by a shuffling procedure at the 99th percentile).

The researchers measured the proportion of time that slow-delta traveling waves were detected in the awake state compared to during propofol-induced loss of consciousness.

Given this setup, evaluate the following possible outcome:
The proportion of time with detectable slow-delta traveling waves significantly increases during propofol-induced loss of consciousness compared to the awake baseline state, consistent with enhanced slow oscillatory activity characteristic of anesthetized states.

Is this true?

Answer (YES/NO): YES